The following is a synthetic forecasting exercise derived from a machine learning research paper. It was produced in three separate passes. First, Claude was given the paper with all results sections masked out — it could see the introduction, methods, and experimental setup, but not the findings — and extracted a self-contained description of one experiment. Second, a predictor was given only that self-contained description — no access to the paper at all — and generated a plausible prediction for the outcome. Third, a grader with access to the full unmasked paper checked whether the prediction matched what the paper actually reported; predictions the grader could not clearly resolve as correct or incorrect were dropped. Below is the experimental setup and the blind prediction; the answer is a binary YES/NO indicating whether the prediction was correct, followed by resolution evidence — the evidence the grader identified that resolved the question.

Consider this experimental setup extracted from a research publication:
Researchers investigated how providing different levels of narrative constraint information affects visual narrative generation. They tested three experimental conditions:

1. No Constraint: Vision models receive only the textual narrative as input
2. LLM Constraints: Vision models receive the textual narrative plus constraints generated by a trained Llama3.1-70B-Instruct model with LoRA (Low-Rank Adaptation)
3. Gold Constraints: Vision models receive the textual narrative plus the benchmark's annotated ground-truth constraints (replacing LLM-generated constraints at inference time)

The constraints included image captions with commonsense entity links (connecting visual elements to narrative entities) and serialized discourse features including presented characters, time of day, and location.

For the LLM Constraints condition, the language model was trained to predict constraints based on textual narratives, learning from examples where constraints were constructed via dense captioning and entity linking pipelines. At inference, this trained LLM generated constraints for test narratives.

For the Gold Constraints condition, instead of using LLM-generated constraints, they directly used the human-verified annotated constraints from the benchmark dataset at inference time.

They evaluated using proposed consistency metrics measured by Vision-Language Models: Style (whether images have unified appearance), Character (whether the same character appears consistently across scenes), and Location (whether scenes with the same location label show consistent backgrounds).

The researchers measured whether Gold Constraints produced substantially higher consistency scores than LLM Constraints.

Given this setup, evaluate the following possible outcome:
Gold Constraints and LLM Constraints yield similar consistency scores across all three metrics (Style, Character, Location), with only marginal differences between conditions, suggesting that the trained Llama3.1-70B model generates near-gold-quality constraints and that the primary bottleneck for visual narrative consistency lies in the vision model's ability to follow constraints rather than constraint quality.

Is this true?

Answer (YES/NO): NO